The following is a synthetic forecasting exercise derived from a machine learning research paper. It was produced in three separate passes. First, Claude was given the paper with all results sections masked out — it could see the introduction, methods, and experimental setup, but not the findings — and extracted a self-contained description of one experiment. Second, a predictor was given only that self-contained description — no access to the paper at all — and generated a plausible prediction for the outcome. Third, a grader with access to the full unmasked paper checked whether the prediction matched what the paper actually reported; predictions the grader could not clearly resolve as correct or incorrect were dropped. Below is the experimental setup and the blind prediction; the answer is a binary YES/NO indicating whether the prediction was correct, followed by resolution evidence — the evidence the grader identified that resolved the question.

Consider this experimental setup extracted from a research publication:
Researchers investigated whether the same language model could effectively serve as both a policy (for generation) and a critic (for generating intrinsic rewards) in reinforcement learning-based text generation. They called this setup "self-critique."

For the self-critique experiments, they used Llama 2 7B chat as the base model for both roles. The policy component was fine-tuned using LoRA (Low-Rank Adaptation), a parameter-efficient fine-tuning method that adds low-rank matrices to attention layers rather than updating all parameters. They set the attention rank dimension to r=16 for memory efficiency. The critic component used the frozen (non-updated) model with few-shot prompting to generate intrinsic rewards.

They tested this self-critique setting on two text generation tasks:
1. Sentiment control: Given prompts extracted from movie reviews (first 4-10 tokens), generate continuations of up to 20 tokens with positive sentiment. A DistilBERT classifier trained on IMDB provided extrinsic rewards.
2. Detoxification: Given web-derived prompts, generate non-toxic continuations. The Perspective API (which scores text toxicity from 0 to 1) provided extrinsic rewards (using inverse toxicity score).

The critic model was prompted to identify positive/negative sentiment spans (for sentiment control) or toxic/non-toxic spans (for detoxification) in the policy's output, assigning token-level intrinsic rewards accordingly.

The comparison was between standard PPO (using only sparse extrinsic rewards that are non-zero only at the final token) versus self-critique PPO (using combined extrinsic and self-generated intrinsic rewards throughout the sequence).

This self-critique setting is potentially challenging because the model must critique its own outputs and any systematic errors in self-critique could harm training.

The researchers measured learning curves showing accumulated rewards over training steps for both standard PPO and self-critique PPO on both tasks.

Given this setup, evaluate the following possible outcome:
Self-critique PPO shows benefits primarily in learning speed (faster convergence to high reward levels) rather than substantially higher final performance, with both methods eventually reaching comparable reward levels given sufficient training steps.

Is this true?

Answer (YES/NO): NO